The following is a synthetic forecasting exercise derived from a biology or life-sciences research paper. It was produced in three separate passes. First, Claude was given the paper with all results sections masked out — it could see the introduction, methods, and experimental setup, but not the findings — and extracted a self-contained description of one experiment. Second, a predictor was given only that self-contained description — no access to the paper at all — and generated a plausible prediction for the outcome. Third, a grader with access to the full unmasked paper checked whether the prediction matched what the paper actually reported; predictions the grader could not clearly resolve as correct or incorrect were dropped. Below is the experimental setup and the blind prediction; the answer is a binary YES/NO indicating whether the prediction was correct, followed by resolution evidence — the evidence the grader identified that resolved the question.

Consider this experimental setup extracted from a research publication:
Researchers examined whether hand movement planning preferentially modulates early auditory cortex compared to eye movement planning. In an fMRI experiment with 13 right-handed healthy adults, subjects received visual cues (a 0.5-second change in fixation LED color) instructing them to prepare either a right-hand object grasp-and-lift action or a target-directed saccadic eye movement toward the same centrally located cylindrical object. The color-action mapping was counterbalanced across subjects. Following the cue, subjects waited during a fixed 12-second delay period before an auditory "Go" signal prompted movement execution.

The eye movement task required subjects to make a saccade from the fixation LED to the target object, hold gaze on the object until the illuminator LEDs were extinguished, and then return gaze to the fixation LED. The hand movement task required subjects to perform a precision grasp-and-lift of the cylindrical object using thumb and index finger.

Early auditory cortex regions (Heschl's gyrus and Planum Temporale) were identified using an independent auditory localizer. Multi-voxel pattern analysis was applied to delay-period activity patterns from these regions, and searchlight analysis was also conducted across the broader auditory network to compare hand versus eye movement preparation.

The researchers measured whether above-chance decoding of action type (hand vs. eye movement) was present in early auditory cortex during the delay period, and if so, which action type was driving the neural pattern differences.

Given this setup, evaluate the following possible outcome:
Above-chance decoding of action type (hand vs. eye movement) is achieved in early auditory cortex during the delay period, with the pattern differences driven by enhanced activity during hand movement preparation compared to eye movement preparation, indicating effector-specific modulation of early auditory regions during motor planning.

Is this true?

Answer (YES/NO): NO